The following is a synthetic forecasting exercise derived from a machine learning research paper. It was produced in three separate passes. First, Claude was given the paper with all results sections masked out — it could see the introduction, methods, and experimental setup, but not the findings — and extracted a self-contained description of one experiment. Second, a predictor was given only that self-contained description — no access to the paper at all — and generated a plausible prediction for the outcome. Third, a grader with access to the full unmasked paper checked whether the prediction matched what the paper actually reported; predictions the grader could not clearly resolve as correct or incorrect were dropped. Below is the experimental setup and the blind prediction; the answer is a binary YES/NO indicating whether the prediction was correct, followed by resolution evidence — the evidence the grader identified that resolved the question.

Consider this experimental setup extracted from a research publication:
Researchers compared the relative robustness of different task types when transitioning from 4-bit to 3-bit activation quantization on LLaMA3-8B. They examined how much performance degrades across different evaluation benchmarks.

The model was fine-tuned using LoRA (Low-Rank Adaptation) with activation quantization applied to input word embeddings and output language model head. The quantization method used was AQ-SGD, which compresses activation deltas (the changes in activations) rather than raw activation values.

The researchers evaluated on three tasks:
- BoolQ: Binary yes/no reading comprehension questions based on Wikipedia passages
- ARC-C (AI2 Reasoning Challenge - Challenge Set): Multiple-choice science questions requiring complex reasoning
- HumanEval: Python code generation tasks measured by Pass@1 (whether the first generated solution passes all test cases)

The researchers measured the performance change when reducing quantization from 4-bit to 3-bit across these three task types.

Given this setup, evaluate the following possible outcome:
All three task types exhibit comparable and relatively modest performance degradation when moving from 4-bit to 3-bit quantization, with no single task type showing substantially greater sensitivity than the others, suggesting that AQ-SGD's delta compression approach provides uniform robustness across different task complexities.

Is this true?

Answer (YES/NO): NO